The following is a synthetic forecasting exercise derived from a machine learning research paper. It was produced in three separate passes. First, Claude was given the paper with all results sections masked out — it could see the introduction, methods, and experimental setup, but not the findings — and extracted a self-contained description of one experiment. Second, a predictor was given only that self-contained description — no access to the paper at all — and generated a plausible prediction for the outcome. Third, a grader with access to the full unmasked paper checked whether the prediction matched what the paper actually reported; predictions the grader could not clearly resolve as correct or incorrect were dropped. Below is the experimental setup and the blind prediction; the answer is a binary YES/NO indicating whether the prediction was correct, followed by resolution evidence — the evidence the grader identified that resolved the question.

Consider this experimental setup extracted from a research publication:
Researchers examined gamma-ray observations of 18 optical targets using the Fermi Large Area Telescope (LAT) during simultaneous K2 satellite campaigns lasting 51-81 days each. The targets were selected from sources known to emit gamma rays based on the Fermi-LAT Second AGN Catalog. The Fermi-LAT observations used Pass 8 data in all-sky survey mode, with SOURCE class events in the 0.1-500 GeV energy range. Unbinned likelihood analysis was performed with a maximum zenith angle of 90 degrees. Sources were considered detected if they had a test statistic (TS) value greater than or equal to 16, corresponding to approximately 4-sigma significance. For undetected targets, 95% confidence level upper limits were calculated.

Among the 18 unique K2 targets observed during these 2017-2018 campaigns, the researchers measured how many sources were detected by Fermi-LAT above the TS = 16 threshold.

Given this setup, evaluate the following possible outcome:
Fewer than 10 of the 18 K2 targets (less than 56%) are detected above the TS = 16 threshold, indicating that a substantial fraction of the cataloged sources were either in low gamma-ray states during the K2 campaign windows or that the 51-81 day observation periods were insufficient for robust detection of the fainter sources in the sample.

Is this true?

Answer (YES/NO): YES